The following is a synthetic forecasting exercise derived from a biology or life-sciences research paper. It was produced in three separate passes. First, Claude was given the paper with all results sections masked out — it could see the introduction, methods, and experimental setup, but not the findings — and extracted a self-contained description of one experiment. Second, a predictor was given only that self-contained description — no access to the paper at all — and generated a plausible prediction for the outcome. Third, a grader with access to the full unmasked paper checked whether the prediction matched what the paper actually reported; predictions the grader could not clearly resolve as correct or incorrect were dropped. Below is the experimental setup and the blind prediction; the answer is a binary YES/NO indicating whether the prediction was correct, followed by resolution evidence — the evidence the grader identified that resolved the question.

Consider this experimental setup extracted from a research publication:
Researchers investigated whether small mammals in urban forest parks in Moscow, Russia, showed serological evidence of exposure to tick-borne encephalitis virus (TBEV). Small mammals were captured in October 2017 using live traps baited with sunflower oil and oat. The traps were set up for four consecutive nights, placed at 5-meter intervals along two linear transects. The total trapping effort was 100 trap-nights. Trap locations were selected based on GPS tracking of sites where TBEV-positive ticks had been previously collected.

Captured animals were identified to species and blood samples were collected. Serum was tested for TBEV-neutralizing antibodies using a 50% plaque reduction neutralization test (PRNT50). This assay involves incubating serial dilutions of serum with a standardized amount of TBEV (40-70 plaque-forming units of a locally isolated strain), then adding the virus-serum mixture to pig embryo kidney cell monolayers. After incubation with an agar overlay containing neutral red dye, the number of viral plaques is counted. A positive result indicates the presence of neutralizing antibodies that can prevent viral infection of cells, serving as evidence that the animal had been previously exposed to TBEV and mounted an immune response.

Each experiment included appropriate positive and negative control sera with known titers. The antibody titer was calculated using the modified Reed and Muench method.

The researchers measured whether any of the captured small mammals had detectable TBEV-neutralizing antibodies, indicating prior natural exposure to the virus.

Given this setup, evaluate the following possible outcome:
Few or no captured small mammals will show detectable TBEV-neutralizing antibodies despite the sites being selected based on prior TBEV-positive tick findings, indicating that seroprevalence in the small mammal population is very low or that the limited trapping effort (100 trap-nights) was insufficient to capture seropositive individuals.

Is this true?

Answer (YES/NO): NO